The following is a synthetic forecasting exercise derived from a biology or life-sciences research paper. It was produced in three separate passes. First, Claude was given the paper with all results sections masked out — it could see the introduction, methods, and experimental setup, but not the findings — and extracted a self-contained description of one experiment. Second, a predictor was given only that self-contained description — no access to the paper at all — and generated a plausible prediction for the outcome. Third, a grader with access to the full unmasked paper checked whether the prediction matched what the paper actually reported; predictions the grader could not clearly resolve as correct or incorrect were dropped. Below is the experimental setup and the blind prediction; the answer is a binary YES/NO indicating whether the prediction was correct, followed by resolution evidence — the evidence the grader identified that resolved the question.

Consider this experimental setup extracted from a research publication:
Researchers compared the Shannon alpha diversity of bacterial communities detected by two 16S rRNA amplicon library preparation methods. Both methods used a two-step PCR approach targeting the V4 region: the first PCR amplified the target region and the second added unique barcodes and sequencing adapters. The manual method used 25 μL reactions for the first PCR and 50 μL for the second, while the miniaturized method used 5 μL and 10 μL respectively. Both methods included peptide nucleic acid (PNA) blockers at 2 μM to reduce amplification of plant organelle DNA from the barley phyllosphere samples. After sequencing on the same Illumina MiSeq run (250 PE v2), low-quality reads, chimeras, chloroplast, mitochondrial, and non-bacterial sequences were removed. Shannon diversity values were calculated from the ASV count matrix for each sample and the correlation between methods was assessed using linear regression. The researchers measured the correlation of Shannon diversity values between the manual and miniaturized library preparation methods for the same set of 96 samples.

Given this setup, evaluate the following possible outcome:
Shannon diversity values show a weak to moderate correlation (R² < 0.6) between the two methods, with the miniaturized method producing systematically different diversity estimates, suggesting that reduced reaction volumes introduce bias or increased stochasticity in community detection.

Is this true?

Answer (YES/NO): NO